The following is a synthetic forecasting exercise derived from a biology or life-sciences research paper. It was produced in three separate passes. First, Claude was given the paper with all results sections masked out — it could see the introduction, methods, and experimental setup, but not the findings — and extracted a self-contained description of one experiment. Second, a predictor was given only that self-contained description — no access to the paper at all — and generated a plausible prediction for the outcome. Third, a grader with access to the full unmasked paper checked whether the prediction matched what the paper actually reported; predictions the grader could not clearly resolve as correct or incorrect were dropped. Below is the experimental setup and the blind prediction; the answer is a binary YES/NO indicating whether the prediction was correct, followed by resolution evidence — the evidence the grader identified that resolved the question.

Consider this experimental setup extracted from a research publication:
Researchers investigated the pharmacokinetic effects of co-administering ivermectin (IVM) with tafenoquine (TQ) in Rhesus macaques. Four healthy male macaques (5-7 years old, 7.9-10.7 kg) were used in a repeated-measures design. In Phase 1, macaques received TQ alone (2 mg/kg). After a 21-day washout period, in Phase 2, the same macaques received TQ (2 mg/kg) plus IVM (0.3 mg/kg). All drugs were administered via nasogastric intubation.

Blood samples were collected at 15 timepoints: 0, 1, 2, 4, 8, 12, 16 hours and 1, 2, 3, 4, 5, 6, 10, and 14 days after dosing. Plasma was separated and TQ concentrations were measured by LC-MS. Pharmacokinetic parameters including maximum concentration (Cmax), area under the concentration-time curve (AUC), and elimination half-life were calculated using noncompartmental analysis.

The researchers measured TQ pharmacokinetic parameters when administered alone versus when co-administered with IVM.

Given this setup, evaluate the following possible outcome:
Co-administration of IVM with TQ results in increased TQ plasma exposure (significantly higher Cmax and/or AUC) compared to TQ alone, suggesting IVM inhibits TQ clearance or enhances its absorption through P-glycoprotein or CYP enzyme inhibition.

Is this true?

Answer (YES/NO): NO